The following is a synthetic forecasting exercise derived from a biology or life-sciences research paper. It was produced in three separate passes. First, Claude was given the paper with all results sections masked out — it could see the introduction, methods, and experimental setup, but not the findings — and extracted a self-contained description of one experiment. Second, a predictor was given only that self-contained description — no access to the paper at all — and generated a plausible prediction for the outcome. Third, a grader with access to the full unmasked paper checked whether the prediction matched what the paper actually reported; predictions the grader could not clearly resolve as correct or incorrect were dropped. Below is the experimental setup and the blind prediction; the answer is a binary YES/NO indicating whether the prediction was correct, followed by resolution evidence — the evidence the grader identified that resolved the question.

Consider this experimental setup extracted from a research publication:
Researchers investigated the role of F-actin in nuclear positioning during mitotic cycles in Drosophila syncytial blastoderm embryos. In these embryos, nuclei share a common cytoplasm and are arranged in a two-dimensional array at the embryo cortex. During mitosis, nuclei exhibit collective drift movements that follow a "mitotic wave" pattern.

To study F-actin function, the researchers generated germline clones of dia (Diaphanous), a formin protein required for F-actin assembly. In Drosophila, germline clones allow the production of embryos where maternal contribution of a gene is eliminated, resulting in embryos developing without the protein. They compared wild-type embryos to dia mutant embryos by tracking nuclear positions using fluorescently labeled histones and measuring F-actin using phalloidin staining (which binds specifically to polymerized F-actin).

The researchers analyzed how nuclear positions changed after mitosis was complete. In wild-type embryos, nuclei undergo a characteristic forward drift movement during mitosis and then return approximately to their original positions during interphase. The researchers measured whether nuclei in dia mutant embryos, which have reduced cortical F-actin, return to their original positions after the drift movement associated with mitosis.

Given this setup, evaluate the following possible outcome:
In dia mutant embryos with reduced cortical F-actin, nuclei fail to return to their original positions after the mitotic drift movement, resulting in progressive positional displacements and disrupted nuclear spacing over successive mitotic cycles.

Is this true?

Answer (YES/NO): NO